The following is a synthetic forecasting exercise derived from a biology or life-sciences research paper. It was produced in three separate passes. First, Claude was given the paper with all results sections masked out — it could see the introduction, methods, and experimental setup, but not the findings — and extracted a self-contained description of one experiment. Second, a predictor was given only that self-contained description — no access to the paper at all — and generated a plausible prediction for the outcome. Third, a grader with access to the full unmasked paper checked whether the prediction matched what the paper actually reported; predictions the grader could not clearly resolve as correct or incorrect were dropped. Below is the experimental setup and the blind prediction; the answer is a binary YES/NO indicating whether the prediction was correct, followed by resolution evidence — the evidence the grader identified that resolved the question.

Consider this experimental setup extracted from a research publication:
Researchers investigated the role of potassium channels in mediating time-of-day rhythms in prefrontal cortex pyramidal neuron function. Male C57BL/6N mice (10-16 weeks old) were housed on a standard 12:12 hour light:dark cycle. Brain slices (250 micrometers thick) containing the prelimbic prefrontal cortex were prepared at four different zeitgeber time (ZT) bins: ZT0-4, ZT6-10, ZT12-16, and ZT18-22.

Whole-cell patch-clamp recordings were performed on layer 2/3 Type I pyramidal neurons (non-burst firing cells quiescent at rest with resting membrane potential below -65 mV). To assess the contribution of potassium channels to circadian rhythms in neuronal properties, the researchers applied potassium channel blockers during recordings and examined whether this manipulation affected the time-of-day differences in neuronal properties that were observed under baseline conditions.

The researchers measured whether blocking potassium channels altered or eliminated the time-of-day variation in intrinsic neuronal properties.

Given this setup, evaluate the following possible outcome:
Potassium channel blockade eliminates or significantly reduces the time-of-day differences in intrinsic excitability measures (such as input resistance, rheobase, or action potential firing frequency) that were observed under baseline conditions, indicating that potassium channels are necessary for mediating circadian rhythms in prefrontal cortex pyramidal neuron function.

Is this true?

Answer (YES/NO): YES